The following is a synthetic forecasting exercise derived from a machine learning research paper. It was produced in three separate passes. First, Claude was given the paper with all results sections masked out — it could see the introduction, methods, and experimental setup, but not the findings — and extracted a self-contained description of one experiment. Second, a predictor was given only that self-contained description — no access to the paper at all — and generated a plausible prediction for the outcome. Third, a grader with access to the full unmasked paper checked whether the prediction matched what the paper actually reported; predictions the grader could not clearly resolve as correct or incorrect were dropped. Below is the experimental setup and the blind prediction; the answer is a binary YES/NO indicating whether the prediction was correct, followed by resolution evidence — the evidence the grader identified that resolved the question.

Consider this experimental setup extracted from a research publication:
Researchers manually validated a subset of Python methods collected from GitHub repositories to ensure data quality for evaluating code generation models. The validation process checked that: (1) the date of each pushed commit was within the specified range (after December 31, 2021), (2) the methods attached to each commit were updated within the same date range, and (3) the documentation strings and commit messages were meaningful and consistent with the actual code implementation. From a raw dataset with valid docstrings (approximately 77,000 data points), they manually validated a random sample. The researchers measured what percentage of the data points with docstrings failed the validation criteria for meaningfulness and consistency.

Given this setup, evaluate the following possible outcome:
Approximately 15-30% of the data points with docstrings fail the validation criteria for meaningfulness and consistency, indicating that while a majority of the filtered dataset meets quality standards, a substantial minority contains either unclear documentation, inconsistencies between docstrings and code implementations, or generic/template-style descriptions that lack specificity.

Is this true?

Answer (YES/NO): NO